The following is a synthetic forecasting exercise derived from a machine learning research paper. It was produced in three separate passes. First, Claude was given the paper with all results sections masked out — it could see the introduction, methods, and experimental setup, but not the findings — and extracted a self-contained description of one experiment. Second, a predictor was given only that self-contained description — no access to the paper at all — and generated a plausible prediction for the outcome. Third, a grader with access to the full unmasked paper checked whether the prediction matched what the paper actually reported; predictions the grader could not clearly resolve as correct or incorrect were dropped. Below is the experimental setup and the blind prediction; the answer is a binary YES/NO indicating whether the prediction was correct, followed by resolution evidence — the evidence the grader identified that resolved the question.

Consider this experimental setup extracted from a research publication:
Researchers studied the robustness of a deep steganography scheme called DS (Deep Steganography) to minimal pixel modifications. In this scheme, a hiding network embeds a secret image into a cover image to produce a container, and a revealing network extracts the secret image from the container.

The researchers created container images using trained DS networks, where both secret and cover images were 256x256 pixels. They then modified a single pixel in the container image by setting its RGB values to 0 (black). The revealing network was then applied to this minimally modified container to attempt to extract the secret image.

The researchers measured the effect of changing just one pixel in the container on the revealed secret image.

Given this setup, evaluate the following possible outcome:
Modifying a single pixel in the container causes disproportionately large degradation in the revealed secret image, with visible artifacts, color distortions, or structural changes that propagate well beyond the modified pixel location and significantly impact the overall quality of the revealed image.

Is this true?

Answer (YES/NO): NO